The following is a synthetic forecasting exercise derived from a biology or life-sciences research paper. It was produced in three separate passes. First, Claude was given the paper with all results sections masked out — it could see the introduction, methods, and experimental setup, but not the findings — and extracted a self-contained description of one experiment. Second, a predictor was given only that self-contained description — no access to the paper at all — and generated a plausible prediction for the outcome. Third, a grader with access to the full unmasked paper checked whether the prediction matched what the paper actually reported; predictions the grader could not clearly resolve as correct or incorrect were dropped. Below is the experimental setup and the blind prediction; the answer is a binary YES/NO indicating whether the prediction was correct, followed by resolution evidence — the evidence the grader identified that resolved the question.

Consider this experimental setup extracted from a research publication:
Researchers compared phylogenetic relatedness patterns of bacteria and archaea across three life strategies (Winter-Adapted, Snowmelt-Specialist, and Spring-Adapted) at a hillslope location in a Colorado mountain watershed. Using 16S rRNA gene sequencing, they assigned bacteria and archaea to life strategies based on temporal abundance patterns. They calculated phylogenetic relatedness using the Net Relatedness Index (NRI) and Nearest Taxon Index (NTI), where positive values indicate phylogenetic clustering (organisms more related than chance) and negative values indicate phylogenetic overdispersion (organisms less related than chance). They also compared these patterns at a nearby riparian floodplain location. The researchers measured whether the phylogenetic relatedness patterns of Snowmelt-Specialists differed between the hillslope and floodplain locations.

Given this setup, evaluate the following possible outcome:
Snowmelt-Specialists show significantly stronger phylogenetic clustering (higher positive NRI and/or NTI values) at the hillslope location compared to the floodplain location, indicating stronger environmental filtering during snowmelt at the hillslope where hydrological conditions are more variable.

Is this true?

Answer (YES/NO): NO